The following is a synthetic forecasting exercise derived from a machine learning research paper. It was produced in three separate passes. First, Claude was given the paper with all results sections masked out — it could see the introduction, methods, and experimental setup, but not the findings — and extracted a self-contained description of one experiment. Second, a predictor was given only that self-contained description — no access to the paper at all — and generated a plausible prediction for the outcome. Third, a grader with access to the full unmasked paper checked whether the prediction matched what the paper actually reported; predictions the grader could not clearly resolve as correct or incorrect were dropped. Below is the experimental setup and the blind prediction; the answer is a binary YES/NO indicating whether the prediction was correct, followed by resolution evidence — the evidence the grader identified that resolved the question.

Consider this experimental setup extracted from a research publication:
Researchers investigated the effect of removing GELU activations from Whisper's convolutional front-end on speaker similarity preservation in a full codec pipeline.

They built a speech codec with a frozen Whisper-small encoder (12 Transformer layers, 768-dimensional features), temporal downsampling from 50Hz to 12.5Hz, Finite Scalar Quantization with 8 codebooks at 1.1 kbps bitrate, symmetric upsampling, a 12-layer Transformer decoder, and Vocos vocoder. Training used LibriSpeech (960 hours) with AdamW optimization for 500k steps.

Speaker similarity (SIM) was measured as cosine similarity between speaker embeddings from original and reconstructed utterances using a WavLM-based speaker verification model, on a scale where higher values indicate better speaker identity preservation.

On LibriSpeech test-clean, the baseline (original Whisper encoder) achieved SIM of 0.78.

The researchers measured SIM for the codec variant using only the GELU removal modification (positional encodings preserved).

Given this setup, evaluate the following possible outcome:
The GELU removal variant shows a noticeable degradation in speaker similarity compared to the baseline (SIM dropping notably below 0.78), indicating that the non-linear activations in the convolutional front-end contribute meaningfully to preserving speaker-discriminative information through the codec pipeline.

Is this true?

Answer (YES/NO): NO